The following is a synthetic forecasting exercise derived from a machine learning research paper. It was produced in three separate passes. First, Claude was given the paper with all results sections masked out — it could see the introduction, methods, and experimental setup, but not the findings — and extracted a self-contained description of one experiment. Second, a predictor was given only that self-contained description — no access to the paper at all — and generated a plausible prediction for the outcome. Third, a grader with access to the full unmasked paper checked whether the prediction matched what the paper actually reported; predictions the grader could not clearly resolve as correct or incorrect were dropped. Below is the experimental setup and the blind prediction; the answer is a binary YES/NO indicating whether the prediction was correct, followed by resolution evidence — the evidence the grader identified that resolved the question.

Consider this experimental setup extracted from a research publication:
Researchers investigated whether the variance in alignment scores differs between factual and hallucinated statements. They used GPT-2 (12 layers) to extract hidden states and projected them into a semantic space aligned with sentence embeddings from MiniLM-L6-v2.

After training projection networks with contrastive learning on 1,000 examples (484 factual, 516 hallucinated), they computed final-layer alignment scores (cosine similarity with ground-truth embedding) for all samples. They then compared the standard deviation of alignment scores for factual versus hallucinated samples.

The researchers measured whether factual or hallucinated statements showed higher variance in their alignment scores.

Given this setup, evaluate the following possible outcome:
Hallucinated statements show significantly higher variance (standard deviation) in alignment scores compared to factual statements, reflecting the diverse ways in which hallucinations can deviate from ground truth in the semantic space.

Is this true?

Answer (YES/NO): YES